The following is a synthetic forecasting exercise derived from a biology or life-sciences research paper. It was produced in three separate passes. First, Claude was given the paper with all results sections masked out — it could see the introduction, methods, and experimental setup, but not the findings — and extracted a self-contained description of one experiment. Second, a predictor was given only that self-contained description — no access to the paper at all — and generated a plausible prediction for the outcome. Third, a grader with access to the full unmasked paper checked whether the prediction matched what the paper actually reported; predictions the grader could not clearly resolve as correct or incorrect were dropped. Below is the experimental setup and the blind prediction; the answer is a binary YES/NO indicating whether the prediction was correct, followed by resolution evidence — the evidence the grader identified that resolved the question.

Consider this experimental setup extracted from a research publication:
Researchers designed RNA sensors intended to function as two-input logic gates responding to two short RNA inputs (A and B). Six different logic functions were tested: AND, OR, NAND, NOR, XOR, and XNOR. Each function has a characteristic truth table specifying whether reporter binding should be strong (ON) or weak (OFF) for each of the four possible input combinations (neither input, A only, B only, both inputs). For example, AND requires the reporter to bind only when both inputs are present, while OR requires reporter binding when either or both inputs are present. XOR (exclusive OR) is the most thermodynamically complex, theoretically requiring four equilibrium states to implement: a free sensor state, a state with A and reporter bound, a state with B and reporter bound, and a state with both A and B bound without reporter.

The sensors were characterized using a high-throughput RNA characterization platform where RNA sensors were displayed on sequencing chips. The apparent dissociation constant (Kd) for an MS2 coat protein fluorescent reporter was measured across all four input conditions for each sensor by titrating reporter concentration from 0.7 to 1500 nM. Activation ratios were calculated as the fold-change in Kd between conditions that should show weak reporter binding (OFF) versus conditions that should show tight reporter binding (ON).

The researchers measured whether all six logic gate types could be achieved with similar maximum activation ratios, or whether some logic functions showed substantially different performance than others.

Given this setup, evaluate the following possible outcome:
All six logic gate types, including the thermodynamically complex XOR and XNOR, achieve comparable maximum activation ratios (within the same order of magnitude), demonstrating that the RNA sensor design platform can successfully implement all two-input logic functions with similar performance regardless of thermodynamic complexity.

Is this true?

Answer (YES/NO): NO